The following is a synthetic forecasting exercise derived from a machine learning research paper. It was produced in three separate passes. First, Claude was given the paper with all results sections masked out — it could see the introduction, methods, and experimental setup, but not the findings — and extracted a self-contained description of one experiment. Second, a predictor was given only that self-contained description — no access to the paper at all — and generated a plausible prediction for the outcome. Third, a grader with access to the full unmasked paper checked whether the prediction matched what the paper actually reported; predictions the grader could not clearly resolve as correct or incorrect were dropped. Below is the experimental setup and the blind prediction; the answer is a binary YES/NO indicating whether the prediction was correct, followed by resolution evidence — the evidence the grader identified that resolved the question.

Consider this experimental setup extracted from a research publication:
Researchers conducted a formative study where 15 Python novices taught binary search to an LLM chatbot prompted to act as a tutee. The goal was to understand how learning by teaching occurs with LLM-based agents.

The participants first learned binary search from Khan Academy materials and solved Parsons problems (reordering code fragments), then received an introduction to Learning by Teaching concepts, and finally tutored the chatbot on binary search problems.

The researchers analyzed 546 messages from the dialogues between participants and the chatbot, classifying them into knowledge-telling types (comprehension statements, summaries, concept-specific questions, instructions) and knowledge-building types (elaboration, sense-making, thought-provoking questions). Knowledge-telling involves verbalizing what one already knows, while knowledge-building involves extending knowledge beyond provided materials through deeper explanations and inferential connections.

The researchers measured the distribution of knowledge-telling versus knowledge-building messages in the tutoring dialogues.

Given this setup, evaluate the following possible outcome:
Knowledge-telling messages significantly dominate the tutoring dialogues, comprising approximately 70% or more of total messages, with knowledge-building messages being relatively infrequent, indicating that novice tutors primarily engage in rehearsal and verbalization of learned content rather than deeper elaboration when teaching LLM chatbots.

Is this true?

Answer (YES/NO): NO